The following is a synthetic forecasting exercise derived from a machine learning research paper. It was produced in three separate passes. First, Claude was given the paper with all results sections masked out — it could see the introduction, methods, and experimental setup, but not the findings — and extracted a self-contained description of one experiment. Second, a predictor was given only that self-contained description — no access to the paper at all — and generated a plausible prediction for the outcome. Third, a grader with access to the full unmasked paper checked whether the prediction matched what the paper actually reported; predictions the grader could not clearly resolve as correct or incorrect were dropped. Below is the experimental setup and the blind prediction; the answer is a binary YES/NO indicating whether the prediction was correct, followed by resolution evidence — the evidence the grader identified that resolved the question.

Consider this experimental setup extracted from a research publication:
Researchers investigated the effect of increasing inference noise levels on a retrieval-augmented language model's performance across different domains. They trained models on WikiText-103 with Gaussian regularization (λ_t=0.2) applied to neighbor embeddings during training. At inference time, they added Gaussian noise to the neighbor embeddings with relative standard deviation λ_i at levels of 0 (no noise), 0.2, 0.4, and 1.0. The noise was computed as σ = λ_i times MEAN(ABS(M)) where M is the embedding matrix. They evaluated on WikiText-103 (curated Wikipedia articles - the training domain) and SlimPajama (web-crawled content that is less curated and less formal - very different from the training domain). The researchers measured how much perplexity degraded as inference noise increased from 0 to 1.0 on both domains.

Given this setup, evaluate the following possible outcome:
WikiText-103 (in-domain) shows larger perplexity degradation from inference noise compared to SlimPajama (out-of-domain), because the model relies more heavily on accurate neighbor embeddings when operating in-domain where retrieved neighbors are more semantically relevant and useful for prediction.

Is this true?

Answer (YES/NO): NO